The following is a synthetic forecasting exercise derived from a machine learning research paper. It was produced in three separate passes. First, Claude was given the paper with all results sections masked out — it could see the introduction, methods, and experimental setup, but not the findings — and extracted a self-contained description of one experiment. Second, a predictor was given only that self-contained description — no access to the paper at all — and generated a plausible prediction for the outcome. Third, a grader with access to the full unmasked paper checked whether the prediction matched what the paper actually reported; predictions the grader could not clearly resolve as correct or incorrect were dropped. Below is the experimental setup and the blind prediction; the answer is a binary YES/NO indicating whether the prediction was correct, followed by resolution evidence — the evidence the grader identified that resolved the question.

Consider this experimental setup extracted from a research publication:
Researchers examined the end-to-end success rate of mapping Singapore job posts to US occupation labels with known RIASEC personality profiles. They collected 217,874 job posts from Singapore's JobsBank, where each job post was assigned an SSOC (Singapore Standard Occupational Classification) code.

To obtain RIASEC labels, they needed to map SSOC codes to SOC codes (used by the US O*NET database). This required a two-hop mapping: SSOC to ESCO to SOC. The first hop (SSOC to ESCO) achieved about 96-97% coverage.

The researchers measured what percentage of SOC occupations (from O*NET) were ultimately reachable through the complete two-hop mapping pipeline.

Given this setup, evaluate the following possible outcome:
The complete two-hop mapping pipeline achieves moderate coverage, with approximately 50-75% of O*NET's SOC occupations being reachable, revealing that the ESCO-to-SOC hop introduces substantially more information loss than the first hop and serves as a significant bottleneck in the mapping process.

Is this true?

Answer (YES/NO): NO